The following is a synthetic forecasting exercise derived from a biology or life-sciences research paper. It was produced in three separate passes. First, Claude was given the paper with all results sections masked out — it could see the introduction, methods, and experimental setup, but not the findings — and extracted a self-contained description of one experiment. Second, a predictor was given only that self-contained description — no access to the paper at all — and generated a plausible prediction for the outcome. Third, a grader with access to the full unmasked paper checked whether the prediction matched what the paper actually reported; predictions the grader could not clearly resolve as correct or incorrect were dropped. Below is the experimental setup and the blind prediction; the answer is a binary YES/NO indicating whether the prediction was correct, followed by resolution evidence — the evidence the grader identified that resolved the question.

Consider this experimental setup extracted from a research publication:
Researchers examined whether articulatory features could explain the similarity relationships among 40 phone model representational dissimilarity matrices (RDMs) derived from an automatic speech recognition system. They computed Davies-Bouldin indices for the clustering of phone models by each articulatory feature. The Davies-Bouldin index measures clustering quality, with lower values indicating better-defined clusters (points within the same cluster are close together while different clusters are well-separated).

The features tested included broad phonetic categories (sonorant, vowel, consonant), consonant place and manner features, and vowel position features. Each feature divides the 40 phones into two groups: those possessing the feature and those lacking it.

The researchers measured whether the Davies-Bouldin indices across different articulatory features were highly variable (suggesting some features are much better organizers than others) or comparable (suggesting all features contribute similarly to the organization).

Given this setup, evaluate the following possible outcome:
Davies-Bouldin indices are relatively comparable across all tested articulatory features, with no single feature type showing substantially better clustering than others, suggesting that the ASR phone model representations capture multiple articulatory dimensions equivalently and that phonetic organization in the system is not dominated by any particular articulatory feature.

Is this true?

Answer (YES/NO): YES